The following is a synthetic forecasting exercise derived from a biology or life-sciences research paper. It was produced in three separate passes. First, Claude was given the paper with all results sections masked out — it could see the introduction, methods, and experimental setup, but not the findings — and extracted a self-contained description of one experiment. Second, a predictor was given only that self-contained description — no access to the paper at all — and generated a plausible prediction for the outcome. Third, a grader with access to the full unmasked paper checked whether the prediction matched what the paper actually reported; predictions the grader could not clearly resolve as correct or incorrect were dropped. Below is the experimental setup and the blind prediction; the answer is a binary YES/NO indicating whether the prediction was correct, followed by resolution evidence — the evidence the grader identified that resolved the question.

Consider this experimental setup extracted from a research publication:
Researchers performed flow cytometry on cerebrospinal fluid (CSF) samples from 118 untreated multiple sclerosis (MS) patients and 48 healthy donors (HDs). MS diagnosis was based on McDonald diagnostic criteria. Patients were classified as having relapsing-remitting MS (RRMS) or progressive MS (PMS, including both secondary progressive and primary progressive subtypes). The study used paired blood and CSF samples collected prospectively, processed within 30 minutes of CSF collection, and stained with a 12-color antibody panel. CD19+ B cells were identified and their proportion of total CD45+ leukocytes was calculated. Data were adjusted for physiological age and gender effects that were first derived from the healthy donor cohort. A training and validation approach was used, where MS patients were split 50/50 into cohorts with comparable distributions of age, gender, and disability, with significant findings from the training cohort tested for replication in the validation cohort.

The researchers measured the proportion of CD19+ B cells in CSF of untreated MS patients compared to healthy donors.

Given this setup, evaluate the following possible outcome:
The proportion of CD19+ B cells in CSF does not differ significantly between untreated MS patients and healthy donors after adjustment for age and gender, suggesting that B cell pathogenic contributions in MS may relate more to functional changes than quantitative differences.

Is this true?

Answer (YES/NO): NO